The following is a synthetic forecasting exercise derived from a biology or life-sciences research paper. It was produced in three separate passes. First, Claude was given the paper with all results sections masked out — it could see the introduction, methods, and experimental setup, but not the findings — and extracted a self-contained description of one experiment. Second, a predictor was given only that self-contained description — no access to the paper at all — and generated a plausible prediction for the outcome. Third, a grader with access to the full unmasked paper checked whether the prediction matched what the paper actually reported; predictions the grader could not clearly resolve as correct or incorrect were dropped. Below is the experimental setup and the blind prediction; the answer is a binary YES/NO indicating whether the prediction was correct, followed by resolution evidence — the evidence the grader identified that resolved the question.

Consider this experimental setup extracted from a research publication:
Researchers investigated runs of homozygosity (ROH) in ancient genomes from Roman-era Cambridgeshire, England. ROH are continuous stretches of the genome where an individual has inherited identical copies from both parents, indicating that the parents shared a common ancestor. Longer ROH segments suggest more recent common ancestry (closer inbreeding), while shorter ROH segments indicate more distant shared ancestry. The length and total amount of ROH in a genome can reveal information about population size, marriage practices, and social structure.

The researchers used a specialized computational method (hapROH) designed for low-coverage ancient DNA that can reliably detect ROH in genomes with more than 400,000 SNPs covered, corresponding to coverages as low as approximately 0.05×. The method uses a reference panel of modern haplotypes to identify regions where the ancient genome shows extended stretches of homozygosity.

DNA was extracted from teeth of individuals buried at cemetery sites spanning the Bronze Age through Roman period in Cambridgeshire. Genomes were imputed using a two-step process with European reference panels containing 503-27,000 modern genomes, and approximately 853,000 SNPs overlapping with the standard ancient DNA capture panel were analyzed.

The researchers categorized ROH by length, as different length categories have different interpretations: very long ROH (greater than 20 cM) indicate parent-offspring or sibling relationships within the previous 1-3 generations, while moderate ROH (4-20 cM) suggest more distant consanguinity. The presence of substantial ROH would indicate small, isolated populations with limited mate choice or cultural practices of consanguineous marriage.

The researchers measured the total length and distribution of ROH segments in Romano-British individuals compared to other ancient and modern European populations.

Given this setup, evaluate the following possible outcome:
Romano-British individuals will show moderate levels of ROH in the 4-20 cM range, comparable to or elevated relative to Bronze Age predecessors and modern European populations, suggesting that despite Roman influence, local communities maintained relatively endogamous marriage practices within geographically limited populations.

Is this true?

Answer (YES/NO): NO